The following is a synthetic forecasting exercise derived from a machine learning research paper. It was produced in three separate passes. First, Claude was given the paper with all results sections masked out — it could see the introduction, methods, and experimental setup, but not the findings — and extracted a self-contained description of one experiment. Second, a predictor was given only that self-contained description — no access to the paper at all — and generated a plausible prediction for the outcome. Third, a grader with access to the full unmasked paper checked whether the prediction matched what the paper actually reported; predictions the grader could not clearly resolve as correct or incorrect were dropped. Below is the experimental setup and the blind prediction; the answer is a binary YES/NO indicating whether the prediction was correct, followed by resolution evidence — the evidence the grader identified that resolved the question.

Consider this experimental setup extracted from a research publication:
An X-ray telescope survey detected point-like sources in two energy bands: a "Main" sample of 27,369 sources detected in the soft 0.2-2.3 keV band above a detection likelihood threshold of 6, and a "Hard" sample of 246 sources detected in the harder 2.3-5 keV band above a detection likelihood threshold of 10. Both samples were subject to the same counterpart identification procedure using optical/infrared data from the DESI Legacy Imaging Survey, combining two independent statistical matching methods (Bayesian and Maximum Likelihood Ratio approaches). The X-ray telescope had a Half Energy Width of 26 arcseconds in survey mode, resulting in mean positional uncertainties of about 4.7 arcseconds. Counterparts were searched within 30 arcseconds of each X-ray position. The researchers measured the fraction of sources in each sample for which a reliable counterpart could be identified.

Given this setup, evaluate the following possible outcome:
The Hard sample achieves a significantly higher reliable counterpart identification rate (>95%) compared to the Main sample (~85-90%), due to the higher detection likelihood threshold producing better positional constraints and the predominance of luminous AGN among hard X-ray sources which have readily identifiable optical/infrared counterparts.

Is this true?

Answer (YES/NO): NO